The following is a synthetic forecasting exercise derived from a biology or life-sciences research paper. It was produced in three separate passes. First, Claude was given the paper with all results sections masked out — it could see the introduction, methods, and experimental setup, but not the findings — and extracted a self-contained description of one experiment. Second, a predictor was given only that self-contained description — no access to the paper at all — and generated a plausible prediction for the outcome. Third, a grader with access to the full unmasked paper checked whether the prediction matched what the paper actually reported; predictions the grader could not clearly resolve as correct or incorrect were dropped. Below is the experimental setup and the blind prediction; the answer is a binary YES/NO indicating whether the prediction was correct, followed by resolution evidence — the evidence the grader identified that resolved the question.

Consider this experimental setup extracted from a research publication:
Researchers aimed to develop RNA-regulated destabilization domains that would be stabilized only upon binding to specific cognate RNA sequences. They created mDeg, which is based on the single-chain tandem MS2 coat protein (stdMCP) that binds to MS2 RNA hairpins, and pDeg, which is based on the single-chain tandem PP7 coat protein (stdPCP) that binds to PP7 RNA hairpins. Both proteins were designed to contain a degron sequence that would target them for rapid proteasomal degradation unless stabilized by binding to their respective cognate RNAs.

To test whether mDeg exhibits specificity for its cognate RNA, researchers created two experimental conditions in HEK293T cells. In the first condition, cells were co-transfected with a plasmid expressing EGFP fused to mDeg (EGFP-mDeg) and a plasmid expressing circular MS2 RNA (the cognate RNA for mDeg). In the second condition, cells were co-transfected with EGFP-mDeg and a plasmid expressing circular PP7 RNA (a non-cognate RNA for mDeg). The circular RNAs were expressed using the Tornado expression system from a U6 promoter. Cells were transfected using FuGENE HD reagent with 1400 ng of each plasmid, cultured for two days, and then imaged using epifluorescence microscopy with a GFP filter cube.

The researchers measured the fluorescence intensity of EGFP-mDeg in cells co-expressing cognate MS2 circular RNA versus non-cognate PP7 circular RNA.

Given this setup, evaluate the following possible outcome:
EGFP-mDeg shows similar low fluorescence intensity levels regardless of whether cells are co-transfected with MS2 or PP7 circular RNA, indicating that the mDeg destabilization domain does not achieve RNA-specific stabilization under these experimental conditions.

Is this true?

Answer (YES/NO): NO